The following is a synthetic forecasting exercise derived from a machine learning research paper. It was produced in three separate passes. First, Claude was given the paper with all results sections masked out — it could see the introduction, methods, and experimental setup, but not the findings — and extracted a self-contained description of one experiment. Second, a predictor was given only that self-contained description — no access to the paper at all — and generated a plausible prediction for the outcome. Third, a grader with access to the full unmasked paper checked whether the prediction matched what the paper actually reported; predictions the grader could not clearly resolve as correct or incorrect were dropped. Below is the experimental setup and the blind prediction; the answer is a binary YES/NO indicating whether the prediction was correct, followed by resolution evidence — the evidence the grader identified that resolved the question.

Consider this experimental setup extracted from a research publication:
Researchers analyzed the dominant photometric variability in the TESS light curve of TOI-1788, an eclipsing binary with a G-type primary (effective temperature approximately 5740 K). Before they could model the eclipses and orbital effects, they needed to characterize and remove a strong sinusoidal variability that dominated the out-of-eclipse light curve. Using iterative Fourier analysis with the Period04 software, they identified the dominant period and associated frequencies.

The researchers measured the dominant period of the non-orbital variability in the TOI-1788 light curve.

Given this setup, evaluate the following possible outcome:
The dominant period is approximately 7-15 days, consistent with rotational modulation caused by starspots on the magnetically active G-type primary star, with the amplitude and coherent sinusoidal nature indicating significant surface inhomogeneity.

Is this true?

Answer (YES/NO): NO